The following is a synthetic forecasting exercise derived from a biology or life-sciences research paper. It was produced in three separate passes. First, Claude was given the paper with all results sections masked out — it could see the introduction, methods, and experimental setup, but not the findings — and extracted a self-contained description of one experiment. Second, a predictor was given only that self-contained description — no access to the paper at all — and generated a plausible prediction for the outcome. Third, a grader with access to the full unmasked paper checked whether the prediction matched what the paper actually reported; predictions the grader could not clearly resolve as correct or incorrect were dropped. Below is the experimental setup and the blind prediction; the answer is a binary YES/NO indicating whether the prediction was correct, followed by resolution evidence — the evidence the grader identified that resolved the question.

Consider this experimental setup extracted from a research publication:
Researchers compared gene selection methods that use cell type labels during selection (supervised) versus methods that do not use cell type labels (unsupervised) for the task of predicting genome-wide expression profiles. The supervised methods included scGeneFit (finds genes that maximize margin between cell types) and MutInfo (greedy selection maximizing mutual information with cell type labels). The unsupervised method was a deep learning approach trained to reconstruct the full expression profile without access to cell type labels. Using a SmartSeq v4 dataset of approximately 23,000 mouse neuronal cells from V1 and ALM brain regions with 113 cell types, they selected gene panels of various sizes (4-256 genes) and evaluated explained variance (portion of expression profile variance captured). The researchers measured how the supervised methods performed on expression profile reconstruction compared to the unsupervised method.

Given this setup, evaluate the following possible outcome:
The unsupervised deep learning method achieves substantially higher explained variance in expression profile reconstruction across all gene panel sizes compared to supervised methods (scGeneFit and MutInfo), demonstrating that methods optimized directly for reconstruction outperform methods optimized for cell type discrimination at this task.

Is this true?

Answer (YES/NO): NO